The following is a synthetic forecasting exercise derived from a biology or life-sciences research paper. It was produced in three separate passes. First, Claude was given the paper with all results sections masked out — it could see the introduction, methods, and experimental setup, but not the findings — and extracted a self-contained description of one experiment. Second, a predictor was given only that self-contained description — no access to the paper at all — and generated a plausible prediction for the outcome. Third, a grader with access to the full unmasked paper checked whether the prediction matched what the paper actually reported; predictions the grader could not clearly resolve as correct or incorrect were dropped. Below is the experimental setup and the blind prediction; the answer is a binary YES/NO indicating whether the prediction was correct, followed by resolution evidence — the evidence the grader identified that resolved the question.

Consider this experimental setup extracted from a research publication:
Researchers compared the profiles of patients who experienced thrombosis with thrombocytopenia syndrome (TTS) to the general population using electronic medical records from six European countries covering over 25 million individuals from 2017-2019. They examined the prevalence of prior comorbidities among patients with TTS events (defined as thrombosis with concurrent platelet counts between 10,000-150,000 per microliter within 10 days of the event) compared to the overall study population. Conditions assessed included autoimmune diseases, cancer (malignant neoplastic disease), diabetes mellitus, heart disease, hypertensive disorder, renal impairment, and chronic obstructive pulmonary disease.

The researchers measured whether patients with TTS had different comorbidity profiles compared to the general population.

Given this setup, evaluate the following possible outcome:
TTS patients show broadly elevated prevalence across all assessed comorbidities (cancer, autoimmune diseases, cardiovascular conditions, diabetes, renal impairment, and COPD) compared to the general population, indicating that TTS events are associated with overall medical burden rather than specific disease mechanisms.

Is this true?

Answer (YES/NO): YES